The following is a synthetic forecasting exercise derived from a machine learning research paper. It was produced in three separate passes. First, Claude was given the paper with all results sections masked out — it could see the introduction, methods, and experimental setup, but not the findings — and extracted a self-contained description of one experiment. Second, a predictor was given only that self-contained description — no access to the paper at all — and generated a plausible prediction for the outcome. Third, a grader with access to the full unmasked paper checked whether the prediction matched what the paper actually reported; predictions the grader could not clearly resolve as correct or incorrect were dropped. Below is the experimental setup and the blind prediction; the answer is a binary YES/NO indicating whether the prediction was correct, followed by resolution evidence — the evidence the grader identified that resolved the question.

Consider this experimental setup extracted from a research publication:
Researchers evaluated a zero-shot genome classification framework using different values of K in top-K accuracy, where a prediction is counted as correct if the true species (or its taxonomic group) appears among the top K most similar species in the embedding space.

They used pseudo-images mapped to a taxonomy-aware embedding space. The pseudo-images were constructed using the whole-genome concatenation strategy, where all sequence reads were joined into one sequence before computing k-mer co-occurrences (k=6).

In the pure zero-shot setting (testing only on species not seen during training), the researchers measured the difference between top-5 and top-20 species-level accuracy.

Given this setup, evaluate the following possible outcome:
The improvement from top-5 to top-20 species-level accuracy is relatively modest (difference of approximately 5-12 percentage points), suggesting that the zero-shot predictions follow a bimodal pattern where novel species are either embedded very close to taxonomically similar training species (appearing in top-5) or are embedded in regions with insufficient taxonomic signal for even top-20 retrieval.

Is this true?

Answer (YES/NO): NO